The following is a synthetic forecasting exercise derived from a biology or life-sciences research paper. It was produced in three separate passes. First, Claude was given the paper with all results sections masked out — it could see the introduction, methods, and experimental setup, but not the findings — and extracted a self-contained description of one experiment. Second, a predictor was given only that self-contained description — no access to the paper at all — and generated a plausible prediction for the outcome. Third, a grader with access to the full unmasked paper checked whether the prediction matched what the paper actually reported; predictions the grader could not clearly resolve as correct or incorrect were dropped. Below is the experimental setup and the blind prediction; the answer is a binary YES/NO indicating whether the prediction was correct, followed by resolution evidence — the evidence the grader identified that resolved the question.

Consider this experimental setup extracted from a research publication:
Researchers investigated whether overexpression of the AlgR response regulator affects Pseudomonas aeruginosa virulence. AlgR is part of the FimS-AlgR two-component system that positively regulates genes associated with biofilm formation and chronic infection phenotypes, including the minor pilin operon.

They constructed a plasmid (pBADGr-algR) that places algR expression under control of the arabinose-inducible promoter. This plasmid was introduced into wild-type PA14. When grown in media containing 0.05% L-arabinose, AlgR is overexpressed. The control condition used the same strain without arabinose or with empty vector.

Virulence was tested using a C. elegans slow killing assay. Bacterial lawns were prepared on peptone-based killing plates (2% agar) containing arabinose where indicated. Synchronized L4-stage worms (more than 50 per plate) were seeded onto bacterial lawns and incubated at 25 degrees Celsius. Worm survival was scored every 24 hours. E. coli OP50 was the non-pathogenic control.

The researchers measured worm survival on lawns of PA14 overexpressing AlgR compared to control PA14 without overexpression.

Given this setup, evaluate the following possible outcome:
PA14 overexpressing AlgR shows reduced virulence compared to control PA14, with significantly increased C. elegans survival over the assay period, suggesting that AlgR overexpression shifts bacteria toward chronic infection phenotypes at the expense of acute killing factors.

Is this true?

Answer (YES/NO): YES